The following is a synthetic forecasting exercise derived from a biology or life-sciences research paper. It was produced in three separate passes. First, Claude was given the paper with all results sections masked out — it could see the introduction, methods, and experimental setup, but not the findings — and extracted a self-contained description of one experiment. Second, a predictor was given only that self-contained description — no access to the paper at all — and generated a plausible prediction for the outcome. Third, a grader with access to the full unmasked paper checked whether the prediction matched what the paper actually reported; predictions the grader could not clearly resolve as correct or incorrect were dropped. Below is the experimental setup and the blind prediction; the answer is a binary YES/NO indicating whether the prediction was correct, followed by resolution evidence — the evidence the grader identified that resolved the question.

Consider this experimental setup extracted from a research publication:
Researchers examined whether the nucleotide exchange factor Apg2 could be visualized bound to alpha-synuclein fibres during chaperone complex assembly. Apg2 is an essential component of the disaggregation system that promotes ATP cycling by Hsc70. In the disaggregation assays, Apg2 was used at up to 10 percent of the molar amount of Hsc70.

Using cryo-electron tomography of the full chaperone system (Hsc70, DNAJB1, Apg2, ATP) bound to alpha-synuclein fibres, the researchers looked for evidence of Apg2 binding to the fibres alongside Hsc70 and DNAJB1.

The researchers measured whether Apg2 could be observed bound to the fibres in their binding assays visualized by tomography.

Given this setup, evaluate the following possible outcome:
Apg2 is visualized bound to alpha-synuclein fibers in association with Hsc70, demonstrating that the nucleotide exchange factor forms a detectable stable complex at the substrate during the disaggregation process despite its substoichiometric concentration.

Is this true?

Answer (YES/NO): NO